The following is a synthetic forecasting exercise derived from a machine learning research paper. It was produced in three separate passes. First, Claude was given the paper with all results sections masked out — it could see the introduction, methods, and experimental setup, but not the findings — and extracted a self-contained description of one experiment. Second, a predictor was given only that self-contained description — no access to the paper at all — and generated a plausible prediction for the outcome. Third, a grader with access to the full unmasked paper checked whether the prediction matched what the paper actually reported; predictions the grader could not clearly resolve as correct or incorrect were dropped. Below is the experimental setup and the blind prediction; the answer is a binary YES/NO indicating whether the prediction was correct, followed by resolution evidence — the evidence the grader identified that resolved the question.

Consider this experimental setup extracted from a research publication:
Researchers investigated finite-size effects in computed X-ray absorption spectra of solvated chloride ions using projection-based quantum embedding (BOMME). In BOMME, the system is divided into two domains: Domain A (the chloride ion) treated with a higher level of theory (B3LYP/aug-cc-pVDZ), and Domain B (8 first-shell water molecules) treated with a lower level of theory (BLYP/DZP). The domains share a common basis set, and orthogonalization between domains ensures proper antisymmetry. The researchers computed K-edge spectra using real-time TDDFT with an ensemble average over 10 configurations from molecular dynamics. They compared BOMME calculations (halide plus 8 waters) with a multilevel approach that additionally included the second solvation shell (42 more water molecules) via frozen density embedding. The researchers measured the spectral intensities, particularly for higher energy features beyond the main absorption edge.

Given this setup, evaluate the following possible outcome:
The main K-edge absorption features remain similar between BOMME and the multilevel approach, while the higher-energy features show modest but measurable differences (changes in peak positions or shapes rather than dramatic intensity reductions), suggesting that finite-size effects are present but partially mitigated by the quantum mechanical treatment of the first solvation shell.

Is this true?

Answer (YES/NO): NO